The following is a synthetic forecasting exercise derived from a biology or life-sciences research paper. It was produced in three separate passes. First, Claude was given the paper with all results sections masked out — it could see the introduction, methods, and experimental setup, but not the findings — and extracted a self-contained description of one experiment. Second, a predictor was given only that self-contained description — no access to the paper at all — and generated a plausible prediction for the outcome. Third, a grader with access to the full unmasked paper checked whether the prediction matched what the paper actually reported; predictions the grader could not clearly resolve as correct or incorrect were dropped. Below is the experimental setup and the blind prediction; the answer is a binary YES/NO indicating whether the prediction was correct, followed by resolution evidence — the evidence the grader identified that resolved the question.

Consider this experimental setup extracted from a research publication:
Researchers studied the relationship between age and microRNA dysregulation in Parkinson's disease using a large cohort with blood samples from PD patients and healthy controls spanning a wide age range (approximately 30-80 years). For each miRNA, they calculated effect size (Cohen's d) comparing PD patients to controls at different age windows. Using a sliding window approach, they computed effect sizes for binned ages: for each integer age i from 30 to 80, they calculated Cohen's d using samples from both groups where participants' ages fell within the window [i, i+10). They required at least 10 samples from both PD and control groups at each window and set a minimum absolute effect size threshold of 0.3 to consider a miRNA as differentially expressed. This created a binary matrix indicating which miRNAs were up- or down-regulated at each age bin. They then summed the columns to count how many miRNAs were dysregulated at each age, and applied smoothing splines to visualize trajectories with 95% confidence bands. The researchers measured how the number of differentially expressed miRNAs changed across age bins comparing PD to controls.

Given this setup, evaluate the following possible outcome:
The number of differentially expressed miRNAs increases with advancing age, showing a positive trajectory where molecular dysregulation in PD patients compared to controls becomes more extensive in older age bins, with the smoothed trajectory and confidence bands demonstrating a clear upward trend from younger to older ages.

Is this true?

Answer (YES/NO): NO